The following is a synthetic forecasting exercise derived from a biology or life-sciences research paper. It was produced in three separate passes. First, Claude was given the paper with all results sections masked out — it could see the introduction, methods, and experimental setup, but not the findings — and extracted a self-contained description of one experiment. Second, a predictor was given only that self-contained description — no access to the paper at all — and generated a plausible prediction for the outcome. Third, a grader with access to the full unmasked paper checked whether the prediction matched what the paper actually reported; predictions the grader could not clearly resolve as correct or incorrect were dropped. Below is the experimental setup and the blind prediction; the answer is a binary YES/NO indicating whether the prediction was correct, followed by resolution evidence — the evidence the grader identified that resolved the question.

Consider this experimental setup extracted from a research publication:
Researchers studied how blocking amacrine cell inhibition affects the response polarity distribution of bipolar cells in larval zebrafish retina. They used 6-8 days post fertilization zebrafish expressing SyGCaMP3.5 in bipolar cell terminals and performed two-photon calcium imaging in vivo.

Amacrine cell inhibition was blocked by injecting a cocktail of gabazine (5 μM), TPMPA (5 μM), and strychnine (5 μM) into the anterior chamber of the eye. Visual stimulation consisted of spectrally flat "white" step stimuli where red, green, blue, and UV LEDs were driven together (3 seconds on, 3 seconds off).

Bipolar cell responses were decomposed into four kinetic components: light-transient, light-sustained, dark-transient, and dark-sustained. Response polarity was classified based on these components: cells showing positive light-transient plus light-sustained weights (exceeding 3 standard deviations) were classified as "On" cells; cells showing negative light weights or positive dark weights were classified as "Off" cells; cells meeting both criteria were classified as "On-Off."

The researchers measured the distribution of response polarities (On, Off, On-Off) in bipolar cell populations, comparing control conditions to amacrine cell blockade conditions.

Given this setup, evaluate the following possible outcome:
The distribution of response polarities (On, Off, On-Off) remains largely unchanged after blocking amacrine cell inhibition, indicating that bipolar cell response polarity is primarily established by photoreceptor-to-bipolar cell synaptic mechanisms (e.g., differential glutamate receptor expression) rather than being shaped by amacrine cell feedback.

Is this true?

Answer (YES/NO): NO